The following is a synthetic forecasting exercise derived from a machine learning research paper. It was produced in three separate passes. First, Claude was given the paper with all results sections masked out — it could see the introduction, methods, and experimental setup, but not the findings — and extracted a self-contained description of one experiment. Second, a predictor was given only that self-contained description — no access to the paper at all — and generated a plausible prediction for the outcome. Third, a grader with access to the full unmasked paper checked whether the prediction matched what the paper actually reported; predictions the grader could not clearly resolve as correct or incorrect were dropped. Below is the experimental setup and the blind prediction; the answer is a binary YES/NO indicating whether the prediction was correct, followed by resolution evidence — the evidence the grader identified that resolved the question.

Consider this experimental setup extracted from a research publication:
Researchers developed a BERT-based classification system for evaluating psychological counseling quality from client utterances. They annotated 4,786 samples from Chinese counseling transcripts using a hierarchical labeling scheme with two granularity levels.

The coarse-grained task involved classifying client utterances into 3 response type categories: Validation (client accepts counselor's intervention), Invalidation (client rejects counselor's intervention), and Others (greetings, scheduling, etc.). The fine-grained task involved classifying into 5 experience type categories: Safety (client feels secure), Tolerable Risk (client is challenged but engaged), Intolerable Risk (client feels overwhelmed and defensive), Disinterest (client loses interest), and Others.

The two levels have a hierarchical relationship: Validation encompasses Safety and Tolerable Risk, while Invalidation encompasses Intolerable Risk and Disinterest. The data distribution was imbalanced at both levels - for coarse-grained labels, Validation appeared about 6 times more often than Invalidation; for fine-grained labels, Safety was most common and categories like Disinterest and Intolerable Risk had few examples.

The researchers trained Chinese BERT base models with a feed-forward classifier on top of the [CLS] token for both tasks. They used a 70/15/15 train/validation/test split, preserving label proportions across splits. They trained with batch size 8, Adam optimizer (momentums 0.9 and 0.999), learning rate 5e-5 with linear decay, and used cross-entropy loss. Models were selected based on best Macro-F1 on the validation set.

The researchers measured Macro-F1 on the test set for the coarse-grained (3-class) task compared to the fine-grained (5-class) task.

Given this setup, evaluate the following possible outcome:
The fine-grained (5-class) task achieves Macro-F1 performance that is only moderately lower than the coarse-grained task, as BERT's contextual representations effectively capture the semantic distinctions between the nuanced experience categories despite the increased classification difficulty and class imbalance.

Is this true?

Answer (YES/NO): NO